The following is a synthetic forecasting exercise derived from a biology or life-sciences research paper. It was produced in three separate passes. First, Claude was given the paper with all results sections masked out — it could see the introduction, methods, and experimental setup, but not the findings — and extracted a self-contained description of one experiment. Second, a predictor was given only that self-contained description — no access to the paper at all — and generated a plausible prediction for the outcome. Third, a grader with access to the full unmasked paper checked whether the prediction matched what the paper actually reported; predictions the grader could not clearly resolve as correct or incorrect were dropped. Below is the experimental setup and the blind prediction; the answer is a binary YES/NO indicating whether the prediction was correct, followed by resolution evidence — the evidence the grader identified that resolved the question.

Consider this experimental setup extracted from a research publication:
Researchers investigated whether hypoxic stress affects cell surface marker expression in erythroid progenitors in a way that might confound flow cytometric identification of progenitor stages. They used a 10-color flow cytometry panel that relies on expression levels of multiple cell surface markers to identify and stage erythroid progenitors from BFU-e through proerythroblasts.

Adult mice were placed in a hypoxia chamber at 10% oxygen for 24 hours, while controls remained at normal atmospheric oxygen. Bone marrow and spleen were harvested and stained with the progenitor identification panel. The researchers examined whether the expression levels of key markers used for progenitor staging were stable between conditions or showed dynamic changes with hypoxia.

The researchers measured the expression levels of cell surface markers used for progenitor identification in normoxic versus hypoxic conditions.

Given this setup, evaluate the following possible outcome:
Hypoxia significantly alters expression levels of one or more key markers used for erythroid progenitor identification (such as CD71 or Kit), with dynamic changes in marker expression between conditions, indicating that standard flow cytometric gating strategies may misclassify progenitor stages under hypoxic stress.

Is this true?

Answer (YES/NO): NO